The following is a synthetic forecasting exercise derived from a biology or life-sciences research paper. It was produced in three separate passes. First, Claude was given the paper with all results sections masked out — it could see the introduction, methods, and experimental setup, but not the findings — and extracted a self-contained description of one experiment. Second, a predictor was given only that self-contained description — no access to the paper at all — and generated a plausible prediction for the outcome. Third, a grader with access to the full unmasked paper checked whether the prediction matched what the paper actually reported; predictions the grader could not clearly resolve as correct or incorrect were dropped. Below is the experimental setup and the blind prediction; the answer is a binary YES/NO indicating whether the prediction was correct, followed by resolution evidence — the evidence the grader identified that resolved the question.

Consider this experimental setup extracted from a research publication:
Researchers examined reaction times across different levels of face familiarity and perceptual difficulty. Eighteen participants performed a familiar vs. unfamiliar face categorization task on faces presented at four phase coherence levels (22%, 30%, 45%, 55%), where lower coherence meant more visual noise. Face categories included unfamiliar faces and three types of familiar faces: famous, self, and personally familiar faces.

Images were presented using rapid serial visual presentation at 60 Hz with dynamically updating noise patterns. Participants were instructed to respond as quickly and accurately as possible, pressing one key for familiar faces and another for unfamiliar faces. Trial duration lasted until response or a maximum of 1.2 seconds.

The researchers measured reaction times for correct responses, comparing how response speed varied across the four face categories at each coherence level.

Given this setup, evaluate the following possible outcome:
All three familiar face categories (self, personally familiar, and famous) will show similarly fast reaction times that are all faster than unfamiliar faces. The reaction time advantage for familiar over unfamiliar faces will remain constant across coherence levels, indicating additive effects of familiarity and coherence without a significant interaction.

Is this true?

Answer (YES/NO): NO